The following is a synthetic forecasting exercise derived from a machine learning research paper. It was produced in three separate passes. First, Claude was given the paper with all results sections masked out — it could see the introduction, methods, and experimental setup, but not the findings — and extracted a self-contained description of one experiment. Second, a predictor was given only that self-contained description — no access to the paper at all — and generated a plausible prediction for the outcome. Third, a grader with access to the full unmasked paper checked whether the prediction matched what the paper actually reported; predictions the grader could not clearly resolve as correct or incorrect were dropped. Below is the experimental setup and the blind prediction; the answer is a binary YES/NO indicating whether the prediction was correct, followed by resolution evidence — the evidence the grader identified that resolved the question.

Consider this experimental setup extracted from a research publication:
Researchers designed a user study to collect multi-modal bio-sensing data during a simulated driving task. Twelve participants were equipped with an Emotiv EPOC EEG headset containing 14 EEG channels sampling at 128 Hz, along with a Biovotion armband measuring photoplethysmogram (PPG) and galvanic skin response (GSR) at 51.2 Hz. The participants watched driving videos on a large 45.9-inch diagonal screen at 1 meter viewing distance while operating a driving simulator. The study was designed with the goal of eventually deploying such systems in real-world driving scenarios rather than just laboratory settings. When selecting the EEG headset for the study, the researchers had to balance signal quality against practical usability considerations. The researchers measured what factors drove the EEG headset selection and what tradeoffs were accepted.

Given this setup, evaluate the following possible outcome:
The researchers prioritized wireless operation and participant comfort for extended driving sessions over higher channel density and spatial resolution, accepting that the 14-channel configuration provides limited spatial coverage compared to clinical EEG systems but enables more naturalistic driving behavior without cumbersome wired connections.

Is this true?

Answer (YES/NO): YES